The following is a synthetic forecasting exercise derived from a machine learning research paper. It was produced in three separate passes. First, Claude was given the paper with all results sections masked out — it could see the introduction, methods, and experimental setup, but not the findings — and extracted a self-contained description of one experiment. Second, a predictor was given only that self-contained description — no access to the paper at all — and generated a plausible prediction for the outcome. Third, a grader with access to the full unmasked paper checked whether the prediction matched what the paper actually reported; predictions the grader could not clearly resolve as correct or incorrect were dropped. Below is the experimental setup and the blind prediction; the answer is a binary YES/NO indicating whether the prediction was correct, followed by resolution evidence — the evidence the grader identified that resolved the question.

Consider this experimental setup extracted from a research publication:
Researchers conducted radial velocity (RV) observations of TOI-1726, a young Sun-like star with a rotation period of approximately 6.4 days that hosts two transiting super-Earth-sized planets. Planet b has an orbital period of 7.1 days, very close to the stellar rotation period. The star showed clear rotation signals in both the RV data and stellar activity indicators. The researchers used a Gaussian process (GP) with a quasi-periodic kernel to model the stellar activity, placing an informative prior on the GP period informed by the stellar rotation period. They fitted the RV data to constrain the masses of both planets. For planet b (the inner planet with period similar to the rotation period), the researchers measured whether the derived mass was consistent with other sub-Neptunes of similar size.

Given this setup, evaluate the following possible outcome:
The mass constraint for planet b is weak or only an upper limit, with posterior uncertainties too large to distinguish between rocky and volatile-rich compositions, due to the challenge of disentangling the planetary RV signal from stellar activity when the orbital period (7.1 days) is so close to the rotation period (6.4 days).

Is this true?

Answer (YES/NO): NO